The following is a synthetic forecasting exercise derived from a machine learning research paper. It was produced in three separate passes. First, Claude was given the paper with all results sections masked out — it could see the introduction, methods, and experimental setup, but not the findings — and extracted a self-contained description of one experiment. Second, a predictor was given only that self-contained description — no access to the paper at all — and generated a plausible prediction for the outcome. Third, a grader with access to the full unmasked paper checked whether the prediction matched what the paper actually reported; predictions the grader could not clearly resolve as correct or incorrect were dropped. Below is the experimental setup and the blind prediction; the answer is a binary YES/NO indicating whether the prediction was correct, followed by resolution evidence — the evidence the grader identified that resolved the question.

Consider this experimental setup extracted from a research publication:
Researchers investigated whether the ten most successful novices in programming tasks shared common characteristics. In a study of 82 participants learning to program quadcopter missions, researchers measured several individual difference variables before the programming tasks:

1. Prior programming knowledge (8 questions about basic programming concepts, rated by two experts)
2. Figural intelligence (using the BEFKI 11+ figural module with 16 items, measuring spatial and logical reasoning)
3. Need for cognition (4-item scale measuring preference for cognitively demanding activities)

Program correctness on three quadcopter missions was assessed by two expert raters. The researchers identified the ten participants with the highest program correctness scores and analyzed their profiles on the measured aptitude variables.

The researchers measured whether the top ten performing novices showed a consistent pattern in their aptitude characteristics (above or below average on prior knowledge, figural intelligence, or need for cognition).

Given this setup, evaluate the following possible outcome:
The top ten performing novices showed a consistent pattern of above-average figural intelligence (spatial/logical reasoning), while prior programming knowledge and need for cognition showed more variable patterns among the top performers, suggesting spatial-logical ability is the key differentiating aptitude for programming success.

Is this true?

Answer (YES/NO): NO